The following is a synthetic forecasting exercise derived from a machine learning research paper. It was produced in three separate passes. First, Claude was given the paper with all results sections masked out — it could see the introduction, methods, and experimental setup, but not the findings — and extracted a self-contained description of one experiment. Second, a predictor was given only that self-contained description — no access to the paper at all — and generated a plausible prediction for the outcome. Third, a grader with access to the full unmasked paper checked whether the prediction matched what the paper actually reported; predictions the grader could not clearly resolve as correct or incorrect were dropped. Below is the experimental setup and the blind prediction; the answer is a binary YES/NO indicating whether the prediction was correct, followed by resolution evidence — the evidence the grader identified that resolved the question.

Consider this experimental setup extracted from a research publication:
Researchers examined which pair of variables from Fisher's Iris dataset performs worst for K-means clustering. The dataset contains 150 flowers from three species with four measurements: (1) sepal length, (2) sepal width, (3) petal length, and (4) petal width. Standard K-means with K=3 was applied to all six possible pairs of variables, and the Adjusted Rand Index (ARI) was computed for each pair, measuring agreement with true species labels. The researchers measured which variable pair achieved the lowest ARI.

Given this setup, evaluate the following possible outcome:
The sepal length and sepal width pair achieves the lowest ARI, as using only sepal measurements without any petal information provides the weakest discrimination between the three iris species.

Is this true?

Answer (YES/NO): NO